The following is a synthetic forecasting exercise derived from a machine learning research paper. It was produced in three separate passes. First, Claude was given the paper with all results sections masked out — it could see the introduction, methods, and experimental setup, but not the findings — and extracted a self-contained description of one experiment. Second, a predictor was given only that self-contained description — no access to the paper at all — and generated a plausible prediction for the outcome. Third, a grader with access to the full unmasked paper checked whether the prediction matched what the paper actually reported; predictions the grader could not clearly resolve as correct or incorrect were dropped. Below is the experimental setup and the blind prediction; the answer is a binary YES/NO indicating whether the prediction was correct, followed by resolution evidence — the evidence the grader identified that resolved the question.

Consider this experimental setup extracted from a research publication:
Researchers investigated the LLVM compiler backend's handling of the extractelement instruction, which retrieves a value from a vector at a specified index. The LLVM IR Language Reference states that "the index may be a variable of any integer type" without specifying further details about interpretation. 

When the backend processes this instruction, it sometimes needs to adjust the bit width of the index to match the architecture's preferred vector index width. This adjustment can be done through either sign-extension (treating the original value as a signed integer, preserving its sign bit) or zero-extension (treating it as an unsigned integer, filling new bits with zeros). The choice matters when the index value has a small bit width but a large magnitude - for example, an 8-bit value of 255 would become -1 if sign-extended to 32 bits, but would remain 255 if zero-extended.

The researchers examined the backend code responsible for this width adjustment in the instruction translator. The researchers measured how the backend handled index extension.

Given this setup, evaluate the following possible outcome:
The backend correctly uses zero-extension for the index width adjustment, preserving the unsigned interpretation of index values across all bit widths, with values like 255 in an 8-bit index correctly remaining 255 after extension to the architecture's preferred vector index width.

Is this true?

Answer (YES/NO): NO